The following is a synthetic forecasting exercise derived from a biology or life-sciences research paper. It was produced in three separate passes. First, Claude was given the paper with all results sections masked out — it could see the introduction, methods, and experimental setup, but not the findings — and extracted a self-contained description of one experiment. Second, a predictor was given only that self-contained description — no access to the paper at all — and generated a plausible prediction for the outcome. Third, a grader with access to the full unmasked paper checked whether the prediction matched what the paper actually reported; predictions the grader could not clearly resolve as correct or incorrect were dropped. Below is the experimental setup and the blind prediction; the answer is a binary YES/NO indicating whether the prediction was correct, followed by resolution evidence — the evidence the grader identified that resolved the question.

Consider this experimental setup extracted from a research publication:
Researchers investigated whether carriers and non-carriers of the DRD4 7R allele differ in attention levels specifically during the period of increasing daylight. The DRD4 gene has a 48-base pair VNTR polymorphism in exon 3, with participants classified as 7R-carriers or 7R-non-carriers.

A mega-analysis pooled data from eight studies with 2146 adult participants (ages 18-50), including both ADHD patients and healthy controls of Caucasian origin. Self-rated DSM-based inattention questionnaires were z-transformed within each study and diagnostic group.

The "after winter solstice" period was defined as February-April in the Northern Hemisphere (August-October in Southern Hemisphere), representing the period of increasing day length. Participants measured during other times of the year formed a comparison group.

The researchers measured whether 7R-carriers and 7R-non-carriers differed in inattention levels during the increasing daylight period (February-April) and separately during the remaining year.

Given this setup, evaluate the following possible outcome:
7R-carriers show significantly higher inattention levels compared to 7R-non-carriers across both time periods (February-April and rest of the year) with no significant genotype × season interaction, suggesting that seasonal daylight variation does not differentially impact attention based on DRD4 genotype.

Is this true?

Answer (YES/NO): NO